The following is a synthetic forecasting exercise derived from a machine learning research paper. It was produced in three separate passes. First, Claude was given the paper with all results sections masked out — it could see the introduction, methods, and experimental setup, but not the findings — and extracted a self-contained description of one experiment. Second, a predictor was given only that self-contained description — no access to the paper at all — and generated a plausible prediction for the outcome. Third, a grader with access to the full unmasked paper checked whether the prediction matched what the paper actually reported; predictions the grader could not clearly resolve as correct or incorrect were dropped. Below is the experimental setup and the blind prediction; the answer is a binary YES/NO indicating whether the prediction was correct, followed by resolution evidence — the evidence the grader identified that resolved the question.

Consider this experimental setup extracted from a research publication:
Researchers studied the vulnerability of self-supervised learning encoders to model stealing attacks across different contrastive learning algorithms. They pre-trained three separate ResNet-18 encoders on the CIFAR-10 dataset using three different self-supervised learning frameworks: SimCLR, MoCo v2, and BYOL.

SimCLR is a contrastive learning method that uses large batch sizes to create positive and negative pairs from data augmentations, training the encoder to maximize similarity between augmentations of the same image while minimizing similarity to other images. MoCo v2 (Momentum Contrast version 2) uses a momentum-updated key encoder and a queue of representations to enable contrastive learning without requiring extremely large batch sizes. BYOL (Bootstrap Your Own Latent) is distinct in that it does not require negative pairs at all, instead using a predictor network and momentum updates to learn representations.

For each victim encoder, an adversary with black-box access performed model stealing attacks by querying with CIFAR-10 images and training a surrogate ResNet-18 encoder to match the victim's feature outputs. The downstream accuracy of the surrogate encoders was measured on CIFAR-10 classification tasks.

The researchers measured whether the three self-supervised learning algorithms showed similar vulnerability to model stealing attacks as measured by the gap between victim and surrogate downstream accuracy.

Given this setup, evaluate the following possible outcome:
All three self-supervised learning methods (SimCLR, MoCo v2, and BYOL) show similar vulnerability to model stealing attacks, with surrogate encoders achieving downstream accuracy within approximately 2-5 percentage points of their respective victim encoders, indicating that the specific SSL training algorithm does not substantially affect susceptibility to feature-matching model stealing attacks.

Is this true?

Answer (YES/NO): NO